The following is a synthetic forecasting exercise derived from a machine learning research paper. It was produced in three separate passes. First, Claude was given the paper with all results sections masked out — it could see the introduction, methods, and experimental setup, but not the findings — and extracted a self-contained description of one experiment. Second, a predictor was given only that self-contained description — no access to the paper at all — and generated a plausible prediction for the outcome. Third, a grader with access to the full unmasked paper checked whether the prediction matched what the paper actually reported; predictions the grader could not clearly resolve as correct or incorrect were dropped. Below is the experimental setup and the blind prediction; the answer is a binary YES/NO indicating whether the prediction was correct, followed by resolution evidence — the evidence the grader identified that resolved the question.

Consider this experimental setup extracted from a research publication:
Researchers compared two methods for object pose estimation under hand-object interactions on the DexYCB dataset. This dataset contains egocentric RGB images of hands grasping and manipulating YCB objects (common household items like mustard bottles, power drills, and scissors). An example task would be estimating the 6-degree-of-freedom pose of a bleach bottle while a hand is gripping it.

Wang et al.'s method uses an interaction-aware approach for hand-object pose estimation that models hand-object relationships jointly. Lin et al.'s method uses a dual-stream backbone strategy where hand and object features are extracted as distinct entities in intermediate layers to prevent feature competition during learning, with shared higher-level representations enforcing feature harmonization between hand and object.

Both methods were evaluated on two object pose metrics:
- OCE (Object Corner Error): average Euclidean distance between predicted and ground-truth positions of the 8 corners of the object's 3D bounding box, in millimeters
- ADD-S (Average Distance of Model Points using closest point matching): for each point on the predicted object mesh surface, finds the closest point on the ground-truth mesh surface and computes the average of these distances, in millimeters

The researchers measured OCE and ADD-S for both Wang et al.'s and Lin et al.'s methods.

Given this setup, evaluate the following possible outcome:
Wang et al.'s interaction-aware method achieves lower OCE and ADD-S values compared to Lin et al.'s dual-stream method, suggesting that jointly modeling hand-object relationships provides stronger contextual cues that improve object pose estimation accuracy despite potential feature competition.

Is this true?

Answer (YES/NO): YES